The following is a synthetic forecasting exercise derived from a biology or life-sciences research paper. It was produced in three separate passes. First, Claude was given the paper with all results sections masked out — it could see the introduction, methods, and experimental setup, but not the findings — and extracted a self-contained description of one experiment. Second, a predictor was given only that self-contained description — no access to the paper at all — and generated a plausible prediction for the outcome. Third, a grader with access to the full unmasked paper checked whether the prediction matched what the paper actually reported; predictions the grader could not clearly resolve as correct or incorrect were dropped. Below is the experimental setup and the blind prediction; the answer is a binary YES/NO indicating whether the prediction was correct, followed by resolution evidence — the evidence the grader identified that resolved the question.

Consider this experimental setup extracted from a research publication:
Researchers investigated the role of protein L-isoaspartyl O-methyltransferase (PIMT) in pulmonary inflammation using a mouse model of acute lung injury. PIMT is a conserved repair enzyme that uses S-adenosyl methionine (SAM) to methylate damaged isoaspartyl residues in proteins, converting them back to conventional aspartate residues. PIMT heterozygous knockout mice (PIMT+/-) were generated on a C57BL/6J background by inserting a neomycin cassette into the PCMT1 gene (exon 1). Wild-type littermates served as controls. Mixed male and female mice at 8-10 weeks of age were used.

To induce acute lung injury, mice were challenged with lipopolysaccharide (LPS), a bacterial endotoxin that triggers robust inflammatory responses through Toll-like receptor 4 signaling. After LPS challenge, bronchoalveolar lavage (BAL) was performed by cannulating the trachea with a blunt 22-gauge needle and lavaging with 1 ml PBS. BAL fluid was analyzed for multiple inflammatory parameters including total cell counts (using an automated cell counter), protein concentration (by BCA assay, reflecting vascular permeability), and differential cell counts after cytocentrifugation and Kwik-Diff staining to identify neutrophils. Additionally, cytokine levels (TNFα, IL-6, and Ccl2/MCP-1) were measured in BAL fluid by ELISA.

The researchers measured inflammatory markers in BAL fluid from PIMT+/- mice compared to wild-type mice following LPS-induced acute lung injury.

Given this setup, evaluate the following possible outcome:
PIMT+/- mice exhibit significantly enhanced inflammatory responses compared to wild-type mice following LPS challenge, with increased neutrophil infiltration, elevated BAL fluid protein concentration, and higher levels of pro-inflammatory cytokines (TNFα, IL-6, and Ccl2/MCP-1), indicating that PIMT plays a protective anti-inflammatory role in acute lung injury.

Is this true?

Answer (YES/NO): YES